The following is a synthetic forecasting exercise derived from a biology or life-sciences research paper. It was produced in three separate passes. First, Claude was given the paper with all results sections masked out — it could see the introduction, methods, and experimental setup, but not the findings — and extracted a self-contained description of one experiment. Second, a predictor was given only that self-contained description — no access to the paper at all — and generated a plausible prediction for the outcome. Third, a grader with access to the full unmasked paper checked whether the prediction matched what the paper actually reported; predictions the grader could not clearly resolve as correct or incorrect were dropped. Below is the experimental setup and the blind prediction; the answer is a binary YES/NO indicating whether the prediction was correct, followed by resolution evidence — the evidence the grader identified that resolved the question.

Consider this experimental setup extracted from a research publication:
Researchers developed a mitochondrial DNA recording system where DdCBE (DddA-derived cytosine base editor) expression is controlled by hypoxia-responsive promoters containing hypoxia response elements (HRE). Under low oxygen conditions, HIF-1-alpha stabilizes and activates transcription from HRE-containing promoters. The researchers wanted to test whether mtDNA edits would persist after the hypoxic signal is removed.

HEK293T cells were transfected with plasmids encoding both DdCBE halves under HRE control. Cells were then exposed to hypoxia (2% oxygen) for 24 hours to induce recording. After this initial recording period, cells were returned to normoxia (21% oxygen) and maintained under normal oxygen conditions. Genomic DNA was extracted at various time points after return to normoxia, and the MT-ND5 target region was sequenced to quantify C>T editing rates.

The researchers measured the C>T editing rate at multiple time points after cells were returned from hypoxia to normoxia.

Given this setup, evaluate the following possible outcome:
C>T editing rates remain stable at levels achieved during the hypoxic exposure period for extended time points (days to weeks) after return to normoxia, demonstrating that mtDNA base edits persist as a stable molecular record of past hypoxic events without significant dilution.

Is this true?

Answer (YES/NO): YES